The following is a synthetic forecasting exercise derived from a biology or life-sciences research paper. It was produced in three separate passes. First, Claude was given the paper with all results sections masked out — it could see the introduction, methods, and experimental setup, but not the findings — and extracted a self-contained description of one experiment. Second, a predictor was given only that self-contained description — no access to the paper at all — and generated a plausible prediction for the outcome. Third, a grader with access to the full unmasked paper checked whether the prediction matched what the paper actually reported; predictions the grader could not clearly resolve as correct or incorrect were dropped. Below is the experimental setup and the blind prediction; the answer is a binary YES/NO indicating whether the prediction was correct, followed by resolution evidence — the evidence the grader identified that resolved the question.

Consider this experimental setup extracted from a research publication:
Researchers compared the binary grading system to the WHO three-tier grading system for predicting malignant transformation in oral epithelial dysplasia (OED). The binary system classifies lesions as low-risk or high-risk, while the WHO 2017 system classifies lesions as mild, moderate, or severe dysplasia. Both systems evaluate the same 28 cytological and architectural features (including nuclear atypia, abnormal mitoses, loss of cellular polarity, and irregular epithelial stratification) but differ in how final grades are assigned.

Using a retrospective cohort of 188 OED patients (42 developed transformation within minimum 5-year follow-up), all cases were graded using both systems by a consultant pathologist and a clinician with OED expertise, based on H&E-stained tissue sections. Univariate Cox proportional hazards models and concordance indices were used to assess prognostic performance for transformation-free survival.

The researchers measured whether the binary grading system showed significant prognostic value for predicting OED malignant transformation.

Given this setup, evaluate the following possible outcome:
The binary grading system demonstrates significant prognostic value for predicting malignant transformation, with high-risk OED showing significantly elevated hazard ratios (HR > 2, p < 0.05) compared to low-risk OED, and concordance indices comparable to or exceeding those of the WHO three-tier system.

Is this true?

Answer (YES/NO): YES